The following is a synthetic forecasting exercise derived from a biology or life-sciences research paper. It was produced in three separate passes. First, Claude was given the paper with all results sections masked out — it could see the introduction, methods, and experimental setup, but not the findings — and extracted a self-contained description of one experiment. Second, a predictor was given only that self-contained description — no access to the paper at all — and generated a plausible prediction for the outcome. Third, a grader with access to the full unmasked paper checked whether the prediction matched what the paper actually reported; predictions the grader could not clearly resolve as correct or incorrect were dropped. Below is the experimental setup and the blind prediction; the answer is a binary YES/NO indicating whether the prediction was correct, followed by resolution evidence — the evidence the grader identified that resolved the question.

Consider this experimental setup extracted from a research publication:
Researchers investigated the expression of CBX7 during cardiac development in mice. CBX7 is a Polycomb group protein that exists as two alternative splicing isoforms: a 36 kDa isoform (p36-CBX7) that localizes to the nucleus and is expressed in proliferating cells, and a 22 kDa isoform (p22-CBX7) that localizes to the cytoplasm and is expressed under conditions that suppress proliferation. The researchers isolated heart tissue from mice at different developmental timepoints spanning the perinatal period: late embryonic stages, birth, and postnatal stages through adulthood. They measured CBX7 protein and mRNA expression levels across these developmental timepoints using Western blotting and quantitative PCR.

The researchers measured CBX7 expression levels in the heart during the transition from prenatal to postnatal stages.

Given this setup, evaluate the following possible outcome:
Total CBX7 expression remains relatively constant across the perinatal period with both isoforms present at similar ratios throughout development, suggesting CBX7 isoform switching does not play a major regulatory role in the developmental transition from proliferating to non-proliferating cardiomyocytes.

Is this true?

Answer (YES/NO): NO